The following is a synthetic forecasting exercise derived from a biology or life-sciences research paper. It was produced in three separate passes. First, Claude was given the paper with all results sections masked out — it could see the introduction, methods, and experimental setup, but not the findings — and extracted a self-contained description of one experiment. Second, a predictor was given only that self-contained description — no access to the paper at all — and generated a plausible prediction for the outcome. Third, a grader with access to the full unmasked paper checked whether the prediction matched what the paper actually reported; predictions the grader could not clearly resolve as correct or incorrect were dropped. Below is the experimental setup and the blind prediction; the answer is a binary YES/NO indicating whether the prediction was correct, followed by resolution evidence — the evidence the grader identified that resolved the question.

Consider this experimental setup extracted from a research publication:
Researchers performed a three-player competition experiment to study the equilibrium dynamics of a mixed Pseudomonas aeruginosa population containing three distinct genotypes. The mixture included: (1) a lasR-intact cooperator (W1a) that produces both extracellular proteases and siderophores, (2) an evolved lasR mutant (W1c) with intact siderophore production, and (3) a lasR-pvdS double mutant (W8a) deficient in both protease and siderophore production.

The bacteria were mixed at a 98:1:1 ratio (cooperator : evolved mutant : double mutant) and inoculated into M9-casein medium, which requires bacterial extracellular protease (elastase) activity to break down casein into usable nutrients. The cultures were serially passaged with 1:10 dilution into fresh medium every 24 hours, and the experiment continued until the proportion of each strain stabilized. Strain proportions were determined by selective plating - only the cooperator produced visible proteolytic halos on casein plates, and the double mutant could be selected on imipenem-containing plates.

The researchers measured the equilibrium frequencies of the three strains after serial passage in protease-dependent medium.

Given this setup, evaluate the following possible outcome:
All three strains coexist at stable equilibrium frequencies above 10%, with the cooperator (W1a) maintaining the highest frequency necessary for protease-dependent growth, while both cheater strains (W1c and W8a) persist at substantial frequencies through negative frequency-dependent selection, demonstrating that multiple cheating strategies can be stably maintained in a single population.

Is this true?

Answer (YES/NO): NO